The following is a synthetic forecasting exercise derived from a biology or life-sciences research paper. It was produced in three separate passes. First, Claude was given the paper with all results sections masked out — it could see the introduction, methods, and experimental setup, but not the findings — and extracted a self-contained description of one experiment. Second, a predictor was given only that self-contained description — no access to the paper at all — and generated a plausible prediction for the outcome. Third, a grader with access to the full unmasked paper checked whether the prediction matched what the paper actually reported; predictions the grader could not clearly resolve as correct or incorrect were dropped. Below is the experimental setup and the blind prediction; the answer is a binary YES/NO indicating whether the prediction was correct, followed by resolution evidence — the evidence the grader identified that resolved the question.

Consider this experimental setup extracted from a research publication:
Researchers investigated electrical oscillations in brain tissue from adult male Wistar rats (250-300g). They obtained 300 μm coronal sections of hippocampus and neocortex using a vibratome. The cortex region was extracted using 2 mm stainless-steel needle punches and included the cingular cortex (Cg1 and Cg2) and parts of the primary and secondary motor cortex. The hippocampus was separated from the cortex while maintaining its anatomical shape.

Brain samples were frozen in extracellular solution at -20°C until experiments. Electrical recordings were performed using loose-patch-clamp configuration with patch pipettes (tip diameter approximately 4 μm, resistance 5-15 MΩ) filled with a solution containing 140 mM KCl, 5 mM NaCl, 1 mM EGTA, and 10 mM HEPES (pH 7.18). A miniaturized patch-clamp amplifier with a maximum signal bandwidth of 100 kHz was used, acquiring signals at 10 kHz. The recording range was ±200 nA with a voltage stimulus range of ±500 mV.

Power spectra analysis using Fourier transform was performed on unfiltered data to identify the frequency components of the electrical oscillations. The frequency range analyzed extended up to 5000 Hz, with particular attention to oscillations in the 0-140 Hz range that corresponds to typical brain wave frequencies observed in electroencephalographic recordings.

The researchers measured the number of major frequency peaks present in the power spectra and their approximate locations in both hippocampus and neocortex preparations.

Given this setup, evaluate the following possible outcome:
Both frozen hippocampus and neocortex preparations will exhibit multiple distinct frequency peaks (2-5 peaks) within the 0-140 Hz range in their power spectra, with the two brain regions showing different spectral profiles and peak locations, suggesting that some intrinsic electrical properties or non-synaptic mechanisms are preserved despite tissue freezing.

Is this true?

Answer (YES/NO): NO